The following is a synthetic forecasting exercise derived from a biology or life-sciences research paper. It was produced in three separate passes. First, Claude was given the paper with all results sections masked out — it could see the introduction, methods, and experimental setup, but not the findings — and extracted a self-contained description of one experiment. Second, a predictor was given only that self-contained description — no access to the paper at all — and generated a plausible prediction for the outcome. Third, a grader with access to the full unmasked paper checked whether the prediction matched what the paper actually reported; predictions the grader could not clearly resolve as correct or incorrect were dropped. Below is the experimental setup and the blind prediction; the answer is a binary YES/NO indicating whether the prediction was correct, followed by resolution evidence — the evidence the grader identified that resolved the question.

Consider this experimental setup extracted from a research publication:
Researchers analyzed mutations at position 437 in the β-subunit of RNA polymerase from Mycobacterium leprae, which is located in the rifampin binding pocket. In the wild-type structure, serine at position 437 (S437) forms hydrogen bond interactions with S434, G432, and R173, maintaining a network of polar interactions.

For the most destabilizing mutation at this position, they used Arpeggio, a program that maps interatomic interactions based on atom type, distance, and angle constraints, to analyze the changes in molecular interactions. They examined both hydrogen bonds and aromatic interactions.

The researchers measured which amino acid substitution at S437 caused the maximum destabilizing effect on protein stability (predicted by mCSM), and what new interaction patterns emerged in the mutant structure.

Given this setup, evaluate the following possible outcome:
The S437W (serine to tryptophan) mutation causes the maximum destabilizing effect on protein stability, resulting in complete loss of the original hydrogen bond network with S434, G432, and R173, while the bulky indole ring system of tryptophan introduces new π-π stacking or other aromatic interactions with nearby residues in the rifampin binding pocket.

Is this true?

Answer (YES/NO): NO